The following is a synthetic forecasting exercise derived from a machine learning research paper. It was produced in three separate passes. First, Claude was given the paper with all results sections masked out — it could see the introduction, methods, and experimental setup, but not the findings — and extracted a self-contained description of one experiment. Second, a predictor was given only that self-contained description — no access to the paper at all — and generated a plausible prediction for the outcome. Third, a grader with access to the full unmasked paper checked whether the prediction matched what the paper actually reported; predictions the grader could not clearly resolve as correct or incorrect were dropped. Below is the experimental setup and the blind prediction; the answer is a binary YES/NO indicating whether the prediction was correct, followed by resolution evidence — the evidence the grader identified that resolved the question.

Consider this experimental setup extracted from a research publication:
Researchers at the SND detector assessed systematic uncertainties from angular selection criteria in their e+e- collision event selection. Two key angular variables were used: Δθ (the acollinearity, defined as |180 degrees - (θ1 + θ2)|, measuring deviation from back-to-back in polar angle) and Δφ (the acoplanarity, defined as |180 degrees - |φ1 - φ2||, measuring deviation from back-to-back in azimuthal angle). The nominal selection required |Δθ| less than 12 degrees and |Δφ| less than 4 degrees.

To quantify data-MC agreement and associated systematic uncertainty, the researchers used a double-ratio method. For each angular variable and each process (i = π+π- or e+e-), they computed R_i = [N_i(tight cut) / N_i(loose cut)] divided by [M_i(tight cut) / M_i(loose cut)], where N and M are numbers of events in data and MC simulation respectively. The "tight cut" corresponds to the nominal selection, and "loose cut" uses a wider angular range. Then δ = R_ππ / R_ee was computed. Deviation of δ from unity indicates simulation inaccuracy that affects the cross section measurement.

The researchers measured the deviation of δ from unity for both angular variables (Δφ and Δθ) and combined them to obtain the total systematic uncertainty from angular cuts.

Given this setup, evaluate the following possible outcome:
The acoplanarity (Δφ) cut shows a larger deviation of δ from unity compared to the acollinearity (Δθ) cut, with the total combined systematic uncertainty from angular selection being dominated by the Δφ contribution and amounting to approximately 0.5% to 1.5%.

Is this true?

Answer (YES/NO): NO